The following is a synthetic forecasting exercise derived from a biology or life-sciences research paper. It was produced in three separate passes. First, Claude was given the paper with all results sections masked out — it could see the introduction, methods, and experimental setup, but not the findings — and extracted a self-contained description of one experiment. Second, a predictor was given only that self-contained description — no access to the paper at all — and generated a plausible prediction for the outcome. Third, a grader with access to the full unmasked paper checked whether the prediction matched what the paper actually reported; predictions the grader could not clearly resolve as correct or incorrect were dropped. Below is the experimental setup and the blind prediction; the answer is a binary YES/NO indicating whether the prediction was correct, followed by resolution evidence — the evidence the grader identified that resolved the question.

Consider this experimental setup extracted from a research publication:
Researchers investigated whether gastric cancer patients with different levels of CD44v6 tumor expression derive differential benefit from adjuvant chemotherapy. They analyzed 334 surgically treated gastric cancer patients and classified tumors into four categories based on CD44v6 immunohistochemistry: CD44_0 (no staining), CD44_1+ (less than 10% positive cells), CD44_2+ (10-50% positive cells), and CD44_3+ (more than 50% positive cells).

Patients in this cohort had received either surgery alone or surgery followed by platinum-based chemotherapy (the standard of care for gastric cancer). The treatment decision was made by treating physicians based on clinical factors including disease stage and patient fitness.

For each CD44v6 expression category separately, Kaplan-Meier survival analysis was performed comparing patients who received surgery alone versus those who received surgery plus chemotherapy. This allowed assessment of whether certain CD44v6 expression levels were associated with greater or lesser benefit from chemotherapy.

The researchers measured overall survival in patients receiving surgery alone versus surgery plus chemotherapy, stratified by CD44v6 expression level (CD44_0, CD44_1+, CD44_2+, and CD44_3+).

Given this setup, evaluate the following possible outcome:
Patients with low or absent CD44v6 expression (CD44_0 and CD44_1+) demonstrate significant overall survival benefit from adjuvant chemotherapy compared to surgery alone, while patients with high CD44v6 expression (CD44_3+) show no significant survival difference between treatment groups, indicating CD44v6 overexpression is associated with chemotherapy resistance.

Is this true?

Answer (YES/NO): NO